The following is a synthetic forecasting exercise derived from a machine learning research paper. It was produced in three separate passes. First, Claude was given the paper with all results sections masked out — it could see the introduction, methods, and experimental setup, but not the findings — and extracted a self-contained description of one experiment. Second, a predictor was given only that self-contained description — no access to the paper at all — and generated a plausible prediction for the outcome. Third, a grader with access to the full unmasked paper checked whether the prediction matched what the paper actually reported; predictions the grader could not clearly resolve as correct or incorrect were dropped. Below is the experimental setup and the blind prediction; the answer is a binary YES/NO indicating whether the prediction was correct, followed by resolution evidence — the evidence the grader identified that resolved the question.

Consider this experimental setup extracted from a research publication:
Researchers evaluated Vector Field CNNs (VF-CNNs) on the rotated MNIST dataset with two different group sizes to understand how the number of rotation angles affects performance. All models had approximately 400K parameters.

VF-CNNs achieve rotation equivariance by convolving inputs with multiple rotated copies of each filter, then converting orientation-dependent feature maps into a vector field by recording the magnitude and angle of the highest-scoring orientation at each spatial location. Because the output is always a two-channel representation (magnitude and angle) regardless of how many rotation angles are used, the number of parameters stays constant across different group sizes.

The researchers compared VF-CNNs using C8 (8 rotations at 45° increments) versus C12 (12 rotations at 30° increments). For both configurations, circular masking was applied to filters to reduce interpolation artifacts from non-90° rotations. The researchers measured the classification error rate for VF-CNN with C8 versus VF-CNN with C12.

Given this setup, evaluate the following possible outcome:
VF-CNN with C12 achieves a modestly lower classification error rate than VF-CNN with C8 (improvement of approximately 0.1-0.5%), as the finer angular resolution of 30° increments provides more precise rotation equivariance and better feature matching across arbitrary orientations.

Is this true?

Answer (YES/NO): NO